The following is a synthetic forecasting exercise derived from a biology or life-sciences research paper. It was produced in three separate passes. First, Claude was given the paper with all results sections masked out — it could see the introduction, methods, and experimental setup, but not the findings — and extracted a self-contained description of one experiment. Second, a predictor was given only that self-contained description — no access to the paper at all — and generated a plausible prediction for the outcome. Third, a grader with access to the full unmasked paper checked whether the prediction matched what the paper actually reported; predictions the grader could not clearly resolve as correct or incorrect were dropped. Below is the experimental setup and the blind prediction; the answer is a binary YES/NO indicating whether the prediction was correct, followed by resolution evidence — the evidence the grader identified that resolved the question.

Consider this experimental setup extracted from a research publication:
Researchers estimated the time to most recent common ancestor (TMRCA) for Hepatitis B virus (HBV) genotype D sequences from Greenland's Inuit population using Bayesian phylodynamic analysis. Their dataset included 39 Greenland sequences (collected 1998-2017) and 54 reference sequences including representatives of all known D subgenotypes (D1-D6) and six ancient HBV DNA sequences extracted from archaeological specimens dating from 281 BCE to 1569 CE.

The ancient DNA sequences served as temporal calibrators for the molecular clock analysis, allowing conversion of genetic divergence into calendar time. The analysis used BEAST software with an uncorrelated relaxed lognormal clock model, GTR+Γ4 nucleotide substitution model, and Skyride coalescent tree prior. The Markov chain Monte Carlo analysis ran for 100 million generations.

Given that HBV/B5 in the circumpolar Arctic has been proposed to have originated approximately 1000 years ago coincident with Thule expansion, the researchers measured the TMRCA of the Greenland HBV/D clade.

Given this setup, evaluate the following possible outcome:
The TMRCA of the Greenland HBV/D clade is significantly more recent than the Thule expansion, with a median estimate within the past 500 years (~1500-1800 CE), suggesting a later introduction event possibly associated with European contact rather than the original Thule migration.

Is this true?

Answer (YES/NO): NO